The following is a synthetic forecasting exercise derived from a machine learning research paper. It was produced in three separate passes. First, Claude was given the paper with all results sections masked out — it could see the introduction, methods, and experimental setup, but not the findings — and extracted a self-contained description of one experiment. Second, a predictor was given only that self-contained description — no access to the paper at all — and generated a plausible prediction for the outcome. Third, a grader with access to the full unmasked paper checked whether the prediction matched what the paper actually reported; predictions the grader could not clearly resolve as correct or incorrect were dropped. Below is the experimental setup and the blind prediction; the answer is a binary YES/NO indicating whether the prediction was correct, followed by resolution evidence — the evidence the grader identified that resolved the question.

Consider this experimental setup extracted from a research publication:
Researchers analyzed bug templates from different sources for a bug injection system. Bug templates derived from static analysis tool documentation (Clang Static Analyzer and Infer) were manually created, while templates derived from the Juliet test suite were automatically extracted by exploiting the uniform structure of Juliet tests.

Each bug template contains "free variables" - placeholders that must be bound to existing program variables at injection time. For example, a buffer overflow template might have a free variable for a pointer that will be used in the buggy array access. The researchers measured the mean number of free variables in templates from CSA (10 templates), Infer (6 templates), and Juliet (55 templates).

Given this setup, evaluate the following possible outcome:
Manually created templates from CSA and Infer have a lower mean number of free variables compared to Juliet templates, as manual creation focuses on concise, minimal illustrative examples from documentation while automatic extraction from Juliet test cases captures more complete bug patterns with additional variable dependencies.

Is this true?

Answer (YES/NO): YES